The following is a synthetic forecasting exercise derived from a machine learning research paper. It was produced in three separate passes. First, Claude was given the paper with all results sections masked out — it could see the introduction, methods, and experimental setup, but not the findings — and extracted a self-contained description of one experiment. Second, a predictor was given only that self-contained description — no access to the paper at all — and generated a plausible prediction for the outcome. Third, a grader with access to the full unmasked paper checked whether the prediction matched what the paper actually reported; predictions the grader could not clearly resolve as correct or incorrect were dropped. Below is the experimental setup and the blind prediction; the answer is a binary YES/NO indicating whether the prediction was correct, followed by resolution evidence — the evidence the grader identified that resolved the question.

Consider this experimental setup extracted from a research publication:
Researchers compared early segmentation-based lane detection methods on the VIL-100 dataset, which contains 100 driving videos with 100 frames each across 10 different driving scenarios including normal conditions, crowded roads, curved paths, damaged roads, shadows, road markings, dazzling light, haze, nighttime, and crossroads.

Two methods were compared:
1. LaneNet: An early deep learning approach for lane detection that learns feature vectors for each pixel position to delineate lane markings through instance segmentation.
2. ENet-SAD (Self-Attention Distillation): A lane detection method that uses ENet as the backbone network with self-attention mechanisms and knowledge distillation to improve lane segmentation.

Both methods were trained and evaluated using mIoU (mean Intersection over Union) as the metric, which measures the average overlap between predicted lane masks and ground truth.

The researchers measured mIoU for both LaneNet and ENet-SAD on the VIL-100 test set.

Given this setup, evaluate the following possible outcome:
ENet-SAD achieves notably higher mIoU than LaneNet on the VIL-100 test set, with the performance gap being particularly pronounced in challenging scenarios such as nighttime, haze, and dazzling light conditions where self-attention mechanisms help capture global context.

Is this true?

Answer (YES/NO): NO